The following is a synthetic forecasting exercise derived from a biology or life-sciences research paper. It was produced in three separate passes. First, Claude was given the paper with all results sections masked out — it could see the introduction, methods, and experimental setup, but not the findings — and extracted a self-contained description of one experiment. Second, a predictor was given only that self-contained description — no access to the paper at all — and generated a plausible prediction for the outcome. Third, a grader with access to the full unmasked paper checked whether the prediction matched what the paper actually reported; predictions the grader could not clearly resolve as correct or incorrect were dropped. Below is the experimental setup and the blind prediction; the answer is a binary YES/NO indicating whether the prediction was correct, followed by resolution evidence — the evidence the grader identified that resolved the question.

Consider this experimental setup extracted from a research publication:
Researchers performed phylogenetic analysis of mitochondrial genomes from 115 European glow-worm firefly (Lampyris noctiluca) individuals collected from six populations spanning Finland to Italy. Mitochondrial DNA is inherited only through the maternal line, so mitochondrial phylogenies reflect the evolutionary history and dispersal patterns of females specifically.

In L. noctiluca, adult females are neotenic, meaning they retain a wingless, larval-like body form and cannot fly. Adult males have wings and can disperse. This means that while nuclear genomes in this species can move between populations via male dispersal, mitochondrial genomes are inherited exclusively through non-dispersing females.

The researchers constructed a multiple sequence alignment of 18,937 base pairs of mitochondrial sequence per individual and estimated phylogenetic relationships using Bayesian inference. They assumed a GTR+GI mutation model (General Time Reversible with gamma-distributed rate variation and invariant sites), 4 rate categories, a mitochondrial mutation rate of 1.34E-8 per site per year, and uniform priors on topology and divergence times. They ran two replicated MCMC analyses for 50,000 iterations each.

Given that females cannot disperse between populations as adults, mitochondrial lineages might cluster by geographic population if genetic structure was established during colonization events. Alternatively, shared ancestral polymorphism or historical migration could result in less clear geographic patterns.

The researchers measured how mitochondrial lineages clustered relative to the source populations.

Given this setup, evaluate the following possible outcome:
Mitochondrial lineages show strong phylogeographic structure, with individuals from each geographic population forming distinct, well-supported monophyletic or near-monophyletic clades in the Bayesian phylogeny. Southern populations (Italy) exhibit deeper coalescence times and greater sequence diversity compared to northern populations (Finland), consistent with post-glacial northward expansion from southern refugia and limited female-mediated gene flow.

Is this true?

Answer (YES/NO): NO